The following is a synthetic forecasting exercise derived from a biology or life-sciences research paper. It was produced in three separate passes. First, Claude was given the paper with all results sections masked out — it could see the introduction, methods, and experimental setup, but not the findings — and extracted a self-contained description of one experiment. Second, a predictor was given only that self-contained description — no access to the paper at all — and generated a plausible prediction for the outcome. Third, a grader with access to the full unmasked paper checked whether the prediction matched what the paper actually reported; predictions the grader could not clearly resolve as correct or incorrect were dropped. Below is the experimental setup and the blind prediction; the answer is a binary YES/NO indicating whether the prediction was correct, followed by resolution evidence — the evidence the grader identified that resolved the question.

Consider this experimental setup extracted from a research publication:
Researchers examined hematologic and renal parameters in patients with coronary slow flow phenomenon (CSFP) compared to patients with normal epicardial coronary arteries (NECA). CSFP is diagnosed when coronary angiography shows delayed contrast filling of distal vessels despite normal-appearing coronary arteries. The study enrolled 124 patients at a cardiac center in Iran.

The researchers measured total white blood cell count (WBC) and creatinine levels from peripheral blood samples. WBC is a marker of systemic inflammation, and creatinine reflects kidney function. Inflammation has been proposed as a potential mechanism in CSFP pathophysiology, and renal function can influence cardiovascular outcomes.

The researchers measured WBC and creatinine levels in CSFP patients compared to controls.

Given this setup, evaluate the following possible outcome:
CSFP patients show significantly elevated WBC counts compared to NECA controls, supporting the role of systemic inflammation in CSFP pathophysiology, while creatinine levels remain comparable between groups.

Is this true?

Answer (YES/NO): NO